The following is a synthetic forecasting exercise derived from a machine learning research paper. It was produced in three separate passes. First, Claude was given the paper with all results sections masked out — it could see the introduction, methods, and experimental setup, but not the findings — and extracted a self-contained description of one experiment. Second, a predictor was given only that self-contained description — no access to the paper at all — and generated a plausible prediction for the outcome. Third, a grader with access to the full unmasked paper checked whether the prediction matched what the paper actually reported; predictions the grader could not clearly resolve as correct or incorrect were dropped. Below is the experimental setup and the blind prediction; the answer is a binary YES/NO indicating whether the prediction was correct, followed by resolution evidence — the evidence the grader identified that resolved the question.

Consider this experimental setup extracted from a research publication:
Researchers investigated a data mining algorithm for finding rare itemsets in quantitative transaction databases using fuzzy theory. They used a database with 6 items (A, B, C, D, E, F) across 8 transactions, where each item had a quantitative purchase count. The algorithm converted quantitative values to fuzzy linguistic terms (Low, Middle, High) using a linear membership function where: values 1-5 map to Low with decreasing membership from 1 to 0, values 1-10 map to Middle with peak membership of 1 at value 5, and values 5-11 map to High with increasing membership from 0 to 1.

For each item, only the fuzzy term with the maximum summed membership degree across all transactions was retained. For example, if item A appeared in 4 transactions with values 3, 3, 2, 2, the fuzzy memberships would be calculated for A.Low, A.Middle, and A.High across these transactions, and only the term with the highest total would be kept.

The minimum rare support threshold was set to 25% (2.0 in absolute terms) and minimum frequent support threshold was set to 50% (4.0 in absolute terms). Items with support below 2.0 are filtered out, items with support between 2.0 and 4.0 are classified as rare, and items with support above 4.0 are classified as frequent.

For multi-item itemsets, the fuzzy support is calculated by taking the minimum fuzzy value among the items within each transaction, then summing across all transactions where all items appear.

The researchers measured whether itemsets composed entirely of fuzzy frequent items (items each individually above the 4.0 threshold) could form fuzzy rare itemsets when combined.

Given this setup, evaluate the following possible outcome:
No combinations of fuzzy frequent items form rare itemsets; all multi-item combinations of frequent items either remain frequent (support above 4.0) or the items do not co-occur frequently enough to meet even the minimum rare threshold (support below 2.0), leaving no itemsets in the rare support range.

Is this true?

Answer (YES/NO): NO